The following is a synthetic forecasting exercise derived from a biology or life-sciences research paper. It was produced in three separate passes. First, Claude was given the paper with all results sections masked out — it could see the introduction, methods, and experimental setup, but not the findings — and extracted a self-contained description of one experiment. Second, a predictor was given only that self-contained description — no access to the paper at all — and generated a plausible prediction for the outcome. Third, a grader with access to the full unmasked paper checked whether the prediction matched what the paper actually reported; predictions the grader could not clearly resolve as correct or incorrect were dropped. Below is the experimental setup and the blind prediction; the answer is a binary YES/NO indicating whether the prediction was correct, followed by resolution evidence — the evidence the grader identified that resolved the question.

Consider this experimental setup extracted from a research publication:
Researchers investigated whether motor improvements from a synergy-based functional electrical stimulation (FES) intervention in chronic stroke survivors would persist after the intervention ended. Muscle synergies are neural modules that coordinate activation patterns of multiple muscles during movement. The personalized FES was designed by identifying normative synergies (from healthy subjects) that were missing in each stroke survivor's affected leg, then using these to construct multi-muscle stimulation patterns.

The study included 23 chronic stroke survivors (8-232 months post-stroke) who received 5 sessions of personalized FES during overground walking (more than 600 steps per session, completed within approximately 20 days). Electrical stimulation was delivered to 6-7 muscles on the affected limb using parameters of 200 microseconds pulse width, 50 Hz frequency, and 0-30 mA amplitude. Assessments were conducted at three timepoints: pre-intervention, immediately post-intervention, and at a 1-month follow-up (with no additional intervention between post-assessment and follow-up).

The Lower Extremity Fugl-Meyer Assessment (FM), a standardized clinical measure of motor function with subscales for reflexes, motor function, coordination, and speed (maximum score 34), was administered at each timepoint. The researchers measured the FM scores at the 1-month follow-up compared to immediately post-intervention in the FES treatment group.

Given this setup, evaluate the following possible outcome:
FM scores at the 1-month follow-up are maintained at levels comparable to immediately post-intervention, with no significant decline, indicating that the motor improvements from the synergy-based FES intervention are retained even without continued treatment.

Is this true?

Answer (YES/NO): YES